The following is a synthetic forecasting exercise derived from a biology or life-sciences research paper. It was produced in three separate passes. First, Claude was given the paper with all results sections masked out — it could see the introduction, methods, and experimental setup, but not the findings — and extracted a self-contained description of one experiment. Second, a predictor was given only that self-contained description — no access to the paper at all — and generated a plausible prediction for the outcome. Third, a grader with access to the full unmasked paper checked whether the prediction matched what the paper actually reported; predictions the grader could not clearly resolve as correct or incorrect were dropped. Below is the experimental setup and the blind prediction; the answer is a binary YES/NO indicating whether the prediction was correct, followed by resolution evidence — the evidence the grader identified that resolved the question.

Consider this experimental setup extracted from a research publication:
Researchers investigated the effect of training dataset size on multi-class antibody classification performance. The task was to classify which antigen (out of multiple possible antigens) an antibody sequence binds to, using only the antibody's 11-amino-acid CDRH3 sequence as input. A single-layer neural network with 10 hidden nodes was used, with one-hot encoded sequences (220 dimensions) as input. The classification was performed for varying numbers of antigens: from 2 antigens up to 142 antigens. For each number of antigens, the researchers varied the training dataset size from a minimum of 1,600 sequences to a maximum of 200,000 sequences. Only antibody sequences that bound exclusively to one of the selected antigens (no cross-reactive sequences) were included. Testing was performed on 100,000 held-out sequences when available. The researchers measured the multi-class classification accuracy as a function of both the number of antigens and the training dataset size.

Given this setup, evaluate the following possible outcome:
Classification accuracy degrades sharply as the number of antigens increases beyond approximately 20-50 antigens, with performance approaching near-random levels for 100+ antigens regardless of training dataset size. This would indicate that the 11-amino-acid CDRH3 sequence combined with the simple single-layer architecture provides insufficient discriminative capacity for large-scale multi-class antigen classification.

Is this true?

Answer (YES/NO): NO